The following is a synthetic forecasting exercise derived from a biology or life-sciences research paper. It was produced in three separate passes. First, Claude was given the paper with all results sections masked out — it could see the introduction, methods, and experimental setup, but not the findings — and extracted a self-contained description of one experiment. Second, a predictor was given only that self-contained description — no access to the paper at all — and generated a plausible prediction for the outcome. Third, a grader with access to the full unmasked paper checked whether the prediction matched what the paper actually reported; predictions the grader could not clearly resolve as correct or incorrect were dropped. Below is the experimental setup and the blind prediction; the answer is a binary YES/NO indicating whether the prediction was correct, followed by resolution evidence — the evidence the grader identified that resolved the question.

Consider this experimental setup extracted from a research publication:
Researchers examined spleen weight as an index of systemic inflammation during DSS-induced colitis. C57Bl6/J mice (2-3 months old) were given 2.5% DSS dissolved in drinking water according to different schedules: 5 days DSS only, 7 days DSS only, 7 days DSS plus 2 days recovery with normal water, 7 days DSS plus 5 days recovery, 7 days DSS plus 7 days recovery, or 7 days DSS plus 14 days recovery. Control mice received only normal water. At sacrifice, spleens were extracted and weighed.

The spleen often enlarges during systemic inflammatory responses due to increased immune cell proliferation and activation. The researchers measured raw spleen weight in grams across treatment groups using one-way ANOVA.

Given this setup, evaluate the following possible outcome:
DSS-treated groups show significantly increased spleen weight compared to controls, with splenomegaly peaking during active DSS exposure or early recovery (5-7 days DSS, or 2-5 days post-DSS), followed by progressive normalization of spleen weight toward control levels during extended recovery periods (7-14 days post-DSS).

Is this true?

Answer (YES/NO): YES